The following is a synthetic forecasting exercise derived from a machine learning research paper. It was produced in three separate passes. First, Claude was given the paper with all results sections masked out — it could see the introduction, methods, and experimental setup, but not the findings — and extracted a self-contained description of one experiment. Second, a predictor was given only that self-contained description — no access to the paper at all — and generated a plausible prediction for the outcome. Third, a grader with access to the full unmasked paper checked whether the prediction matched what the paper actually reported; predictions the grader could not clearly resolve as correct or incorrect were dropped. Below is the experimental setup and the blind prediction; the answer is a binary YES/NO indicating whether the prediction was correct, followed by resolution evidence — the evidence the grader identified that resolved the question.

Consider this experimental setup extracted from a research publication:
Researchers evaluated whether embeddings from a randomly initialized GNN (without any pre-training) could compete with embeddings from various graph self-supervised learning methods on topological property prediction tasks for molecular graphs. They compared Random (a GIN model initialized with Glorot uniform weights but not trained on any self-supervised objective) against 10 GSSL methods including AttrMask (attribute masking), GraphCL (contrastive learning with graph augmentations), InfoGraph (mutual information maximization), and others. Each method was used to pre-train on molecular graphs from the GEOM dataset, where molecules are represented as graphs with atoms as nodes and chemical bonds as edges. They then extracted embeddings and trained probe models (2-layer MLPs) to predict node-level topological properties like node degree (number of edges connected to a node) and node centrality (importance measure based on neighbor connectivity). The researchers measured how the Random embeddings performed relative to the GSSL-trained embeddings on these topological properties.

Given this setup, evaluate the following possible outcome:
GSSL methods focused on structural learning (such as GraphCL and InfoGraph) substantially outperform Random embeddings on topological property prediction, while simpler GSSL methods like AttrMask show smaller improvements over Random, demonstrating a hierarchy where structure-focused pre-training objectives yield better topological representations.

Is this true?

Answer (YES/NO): NO